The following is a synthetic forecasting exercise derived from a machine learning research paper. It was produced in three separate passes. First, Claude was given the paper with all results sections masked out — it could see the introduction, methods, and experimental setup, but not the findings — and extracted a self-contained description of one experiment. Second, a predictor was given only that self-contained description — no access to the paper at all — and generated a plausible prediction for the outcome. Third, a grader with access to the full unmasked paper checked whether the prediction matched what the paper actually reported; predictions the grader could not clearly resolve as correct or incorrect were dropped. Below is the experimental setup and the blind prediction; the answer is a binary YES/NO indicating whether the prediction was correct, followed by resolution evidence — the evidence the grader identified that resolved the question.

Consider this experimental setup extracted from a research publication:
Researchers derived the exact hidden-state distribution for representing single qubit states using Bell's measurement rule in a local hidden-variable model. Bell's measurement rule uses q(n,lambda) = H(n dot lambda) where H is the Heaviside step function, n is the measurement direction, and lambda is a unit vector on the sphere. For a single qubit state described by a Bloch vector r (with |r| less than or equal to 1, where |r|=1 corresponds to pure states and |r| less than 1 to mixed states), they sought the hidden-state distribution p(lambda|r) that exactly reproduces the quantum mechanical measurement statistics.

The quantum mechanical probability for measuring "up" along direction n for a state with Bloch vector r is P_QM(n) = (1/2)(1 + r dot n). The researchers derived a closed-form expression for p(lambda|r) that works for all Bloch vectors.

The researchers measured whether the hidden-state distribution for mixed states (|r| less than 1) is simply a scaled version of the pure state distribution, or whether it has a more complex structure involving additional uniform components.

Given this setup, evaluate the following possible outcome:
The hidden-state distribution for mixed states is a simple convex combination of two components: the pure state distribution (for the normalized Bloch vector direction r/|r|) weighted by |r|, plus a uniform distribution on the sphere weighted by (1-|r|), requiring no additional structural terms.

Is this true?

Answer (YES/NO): YES